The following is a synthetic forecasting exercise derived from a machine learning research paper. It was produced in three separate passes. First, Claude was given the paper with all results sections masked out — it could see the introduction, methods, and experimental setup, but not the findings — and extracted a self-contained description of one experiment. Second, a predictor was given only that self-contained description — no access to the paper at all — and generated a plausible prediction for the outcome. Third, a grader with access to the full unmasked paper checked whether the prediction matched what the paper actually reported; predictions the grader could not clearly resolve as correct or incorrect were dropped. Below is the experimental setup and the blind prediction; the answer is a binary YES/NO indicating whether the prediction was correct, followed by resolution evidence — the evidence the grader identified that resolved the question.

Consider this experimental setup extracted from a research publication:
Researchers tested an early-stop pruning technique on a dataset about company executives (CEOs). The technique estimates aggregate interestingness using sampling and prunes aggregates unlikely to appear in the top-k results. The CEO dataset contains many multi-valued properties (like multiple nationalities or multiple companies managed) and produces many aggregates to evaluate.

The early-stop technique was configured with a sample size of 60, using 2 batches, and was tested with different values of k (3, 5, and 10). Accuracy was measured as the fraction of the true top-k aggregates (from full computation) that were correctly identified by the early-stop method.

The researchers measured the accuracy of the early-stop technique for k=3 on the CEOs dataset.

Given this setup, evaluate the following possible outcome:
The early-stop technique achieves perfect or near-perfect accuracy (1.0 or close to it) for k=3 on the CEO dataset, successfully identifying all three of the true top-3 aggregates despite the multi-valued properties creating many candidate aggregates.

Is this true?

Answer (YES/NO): NO